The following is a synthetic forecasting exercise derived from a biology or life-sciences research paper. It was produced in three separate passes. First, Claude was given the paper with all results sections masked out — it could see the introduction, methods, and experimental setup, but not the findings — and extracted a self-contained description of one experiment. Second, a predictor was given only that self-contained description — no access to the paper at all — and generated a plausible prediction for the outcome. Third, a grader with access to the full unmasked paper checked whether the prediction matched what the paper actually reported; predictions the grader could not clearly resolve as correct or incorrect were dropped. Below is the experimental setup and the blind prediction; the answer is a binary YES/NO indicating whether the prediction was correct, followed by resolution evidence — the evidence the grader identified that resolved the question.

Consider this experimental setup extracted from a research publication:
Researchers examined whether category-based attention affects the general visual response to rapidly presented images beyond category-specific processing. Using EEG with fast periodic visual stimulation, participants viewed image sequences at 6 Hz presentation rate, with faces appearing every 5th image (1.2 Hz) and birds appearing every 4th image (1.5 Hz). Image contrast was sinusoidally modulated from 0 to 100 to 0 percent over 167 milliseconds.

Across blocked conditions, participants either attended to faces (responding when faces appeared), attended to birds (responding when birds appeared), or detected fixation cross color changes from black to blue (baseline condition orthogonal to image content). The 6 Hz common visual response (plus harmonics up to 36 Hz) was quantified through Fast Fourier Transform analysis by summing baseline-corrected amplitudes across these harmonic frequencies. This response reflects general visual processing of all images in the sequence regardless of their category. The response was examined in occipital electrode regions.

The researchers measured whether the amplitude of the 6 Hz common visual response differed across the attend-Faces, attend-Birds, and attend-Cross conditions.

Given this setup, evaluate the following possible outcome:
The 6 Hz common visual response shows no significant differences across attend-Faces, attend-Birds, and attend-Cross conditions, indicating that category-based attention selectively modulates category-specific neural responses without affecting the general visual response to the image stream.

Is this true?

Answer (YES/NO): YES